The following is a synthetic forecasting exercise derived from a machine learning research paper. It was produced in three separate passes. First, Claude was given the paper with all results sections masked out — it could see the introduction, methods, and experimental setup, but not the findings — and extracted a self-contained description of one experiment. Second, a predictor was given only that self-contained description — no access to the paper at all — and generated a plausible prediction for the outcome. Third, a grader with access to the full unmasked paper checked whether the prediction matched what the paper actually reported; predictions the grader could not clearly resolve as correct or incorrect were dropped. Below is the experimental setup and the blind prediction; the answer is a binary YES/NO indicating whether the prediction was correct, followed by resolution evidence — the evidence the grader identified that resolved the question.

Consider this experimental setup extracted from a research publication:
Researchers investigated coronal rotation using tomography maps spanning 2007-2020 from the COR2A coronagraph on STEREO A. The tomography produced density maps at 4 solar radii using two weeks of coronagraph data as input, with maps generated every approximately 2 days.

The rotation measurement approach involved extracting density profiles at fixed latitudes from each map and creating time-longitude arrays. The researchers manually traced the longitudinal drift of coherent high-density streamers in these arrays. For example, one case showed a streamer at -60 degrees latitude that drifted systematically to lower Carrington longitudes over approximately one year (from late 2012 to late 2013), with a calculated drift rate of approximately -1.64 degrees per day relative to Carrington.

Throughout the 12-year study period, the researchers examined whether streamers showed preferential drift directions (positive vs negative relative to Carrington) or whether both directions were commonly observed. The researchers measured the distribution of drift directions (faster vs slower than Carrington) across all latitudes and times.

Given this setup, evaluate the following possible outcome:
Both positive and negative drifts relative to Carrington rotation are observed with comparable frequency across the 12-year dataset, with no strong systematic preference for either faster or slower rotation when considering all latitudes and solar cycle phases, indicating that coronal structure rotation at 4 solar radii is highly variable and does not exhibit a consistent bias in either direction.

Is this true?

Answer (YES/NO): NO